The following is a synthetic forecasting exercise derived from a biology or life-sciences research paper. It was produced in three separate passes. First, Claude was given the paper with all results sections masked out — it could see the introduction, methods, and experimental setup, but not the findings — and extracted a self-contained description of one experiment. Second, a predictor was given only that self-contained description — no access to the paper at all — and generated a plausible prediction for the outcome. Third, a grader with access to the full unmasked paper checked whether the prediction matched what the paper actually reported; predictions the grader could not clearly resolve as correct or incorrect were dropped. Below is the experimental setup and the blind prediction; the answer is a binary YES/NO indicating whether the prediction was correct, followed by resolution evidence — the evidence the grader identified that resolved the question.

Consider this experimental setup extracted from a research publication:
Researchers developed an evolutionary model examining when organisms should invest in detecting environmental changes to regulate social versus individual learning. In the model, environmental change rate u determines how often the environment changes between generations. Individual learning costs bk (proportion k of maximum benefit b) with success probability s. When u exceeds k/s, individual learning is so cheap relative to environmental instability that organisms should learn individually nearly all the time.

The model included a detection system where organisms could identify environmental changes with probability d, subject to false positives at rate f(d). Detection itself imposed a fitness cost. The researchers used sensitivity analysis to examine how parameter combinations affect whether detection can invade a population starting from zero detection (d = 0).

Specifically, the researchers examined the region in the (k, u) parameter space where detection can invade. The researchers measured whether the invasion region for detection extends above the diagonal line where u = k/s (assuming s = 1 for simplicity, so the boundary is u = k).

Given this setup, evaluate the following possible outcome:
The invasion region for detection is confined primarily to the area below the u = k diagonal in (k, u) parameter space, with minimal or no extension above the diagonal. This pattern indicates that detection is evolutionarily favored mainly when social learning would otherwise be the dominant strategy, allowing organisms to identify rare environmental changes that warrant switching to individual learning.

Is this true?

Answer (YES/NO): YES